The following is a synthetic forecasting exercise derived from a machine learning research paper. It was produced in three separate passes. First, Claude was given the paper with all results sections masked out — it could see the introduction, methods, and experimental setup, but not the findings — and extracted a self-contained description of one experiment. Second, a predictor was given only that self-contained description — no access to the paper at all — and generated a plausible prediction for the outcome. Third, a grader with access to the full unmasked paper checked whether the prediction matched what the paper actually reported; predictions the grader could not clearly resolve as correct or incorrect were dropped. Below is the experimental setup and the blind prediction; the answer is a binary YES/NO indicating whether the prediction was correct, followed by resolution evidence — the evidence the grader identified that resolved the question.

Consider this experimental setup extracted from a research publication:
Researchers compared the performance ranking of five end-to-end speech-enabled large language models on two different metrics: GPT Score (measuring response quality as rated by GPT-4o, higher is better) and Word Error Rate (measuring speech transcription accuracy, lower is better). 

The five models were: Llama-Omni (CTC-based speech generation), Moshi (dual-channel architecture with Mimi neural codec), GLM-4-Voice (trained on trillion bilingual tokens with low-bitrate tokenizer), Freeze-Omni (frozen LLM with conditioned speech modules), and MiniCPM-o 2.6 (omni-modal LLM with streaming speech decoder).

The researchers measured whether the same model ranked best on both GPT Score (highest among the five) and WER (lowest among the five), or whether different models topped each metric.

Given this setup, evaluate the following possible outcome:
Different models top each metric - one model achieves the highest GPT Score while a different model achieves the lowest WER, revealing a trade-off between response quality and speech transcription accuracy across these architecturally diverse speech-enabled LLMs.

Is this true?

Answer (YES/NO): YES